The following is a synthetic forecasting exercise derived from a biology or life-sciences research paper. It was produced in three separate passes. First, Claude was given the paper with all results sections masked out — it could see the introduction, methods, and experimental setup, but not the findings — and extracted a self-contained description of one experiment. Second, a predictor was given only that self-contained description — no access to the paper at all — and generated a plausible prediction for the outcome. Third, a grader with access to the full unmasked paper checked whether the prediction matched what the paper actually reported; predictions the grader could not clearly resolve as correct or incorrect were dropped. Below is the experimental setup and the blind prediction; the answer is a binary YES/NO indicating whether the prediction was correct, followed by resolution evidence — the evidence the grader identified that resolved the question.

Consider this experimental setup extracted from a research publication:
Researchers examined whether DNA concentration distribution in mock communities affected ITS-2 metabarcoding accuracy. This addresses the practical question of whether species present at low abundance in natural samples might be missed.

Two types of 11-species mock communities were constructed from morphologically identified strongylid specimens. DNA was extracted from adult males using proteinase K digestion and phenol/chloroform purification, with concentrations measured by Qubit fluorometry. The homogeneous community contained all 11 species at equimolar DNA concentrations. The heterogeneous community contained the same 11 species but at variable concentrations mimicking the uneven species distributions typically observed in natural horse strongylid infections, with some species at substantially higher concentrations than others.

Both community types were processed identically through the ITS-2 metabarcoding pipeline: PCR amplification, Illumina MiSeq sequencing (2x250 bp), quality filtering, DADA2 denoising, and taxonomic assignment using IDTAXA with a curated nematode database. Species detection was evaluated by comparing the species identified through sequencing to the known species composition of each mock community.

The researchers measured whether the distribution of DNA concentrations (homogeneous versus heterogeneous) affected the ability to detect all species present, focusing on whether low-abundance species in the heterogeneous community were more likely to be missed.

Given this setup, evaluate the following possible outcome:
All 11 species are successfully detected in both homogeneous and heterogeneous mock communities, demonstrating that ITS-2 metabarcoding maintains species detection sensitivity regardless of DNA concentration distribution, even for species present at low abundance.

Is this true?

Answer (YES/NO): NO